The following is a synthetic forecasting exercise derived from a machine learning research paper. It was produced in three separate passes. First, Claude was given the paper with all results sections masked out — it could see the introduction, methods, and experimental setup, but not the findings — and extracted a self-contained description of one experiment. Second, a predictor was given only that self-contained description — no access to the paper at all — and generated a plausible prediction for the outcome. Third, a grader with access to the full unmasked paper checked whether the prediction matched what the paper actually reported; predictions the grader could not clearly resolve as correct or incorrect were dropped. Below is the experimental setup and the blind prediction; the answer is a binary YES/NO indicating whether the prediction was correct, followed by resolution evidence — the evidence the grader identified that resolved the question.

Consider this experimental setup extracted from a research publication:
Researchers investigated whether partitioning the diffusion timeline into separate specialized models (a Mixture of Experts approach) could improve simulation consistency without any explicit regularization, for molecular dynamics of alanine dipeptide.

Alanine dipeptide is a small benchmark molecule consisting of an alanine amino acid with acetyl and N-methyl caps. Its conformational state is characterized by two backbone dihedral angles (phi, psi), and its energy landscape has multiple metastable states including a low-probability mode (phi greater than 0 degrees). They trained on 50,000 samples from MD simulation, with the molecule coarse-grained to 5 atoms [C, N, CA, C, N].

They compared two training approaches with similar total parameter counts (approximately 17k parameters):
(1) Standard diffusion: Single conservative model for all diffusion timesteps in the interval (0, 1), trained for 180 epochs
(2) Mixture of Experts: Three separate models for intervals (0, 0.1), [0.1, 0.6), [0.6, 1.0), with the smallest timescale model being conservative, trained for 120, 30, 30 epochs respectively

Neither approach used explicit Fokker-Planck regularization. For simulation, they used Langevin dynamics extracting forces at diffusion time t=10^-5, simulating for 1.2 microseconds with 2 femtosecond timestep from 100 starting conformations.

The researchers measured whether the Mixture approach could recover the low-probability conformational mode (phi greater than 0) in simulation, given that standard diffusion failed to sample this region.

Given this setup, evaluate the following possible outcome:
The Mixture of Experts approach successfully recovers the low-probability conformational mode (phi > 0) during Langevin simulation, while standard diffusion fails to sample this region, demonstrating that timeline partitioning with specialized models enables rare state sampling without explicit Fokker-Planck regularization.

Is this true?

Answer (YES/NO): NO